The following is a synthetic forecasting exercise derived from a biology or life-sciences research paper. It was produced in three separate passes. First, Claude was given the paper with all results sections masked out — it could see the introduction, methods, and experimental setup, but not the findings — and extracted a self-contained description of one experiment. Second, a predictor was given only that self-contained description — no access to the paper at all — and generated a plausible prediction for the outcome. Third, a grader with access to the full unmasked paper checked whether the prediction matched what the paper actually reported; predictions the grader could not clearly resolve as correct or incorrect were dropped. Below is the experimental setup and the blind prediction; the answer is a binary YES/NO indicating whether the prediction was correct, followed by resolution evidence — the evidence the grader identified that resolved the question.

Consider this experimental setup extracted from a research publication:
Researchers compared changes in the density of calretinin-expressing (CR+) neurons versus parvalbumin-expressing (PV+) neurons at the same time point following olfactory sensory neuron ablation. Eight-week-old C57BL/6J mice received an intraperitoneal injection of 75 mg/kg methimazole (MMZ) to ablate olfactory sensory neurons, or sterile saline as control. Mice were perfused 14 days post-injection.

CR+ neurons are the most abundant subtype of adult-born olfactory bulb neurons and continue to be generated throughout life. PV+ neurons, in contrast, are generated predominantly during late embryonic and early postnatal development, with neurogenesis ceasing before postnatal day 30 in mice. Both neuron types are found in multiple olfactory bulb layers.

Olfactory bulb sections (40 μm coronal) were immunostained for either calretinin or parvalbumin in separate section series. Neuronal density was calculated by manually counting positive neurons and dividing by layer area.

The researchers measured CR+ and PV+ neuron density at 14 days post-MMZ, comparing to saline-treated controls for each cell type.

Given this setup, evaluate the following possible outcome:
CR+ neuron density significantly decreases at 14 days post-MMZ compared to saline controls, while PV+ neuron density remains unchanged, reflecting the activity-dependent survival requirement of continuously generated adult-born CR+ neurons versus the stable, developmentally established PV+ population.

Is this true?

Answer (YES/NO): NO